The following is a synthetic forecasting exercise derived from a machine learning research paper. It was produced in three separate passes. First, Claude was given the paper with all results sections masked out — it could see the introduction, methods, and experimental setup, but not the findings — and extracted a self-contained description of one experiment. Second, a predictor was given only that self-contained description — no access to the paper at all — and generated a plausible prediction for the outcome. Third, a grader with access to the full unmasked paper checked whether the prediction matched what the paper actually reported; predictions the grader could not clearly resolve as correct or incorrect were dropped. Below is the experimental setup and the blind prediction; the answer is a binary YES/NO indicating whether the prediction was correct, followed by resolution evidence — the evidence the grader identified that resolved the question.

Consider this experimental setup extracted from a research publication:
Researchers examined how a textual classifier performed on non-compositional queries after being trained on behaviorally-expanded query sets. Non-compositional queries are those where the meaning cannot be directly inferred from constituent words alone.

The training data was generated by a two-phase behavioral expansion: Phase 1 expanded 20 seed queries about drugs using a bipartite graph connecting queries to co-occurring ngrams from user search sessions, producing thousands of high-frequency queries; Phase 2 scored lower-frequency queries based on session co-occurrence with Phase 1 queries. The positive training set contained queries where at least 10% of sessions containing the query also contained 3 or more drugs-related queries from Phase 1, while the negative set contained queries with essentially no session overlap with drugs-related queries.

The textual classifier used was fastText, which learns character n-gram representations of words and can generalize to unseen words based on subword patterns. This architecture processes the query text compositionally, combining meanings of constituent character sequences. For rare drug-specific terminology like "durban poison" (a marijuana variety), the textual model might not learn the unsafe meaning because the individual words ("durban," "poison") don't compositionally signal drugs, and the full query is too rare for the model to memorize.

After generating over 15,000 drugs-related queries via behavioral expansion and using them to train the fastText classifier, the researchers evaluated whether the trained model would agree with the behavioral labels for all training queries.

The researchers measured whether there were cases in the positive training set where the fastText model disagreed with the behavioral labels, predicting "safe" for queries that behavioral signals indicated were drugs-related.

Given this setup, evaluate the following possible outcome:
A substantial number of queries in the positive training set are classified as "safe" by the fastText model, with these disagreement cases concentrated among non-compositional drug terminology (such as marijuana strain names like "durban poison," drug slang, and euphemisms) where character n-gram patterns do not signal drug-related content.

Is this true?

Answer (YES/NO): NO